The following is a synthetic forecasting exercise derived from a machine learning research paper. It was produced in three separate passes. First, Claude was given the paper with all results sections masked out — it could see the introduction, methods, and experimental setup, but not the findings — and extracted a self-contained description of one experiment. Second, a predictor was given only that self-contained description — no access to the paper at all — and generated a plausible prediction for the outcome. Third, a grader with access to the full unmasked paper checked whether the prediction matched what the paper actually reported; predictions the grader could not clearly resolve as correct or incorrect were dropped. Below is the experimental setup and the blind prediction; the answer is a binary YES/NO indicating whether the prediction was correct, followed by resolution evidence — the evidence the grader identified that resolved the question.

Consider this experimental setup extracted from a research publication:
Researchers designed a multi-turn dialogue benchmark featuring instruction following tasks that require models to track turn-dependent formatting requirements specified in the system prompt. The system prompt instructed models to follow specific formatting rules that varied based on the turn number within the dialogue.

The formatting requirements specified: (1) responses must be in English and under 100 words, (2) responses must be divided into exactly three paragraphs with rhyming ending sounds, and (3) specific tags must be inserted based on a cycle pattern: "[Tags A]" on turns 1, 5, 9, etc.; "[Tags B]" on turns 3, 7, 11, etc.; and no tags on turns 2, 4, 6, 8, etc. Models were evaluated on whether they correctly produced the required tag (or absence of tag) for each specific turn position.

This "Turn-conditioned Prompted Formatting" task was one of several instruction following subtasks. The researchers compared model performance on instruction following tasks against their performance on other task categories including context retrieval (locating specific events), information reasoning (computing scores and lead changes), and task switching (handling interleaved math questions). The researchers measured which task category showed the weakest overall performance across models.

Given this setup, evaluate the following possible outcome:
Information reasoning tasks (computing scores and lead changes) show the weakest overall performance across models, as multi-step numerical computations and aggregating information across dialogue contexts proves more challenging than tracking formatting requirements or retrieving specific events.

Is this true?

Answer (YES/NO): NO